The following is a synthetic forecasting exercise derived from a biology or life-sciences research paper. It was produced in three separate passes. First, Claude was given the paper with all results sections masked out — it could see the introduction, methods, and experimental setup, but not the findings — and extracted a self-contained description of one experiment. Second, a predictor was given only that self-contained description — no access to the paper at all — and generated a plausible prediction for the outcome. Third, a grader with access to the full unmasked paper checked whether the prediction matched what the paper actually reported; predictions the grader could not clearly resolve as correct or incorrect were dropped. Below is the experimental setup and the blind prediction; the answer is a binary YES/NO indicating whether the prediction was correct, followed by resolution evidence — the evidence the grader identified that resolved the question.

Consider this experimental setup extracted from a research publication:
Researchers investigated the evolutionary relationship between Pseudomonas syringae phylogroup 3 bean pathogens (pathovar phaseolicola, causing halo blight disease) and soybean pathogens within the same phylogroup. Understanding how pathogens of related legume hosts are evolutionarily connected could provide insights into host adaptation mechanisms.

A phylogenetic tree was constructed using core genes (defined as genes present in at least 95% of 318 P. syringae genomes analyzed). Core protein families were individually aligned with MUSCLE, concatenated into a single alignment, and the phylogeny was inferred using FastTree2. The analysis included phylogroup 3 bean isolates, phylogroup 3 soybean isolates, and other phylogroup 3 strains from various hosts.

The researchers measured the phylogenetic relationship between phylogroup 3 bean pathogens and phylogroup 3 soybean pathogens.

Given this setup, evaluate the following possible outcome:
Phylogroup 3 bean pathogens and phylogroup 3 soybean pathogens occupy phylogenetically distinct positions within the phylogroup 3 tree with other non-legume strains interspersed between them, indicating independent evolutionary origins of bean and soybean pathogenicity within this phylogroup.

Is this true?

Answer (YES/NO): NO